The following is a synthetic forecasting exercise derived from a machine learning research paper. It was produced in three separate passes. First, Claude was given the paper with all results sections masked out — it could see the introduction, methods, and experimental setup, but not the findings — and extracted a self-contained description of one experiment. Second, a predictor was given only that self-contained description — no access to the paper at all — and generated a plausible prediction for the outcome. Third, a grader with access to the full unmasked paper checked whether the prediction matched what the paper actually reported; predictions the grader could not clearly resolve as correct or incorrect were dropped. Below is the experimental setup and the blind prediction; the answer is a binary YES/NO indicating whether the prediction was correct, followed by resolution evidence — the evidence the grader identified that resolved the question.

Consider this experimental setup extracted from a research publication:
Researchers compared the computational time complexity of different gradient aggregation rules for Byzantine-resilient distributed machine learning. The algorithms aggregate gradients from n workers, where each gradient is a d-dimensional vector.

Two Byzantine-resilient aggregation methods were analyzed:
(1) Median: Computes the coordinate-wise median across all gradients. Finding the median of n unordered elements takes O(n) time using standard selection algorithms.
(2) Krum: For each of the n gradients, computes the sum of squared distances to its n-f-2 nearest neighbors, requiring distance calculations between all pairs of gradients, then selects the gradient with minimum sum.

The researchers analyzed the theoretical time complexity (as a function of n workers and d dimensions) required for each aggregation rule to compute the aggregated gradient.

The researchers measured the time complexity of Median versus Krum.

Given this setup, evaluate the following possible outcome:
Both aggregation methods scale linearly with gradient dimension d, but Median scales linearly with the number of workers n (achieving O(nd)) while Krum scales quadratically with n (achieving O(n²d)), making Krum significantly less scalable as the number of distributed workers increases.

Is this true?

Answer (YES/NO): YES